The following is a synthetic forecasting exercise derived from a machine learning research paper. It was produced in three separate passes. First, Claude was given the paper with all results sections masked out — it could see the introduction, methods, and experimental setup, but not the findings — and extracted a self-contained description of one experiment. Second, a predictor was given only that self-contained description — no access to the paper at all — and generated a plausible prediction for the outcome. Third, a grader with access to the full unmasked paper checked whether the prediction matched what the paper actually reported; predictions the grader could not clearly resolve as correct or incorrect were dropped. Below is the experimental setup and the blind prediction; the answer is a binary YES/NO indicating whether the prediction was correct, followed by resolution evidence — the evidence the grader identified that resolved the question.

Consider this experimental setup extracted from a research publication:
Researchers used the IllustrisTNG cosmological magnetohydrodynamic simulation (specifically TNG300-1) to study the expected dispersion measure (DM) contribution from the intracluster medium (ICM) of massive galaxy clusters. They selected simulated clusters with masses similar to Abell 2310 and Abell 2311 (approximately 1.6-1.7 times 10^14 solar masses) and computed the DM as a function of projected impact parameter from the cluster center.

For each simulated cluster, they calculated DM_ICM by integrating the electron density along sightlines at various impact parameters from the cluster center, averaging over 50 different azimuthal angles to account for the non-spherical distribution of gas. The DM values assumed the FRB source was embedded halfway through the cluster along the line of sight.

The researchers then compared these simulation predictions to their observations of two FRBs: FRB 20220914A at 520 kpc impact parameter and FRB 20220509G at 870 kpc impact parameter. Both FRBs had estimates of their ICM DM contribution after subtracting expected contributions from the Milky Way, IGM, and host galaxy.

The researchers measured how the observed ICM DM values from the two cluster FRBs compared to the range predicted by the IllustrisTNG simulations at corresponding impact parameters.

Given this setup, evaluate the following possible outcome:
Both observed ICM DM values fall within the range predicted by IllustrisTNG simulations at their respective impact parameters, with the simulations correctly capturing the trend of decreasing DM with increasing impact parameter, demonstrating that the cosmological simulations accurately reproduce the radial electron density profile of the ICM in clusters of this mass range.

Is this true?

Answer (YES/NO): YES